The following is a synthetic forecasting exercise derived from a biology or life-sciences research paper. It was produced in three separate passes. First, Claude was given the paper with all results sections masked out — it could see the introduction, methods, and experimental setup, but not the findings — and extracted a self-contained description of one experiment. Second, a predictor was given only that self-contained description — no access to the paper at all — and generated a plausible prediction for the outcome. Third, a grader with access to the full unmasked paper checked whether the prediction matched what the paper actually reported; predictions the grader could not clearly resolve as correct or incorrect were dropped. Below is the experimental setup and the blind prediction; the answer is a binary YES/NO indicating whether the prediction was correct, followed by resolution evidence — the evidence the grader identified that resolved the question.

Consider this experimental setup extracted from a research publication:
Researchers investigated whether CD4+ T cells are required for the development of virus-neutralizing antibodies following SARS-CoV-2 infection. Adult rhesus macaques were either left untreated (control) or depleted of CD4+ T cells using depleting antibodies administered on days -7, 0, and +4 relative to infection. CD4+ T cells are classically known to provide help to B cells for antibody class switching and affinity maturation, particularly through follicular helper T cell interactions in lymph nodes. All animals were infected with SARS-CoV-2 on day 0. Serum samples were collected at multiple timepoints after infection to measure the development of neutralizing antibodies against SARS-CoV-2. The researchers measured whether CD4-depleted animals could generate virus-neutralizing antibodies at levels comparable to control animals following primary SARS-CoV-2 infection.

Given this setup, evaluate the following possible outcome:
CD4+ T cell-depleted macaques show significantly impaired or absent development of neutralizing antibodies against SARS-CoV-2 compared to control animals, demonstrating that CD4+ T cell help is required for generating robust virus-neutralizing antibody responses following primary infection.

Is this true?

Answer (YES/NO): NO